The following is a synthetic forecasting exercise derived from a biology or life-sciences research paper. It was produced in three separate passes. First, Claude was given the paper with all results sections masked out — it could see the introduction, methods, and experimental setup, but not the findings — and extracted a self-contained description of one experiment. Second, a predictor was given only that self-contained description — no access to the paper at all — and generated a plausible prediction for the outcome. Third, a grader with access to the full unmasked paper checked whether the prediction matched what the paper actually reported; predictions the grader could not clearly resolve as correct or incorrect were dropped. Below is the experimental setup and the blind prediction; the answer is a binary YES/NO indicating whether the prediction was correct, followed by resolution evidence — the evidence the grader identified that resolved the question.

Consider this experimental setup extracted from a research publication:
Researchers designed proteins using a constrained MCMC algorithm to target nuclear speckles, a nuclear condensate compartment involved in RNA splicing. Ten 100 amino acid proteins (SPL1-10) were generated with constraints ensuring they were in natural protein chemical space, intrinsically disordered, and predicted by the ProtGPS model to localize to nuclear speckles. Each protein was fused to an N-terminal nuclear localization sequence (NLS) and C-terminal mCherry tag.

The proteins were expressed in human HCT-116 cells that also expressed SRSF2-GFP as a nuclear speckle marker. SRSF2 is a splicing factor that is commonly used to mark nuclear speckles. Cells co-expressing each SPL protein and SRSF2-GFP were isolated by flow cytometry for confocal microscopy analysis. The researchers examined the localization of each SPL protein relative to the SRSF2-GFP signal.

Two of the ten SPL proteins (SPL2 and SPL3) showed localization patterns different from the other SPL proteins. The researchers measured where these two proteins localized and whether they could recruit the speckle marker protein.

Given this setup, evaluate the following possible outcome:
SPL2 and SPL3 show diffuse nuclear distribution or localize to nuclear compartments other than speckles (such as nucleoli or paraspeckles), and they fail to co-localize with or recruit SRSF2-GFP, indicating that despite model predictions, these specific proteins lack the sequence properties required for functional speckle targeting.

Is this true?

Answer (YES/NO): NO